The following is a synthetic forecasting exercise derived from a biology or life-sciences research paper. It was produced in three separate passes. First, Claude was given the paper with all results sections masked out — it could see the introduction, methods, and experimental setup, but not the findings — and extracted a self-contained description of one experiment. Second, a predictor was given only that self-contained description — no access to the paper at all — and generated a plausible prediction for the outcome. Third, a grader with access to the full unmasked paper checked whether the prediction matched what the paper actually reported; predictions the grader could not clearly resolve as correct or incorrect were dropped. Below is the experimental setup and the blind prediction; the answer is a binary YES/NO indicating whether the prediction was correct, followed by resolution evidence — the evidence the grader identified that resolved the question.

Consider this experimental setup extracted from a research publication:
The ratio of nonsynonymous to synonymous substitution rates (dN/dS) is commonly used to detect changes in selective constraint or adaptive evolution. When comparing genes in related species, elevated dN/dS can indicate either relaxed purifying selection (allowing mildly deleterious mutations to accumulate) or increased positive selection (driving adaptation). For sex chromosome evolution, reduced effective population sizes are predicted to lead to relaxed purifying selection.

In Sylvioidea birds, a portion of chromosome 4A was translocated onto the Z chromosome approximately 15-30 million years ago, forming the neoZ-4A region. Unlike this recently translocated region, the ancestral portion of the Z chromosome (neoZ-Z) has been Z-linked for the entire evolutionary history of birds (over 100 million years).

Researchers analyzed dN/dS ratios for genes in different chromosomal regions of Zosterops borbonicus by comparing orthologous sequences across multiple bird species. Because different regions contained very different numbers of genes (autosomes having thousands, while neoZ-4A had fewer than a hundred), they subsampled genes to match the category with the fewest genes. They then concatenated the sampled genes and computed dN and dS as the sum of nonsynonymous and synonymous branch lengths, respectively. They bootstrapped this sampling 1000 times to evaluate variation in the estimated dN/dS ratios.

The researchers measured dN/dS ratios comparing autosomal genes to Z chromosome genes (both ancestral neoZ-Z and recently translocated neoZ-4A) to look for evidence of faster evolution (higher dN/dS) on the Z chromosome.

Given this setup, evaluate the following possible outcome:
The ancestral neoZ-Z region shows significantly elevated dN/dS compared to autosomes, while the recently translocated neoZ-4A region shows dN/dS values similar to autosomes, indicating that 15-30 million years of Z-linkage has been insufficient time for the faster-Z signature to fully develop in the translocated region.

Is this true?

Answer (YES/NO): NO